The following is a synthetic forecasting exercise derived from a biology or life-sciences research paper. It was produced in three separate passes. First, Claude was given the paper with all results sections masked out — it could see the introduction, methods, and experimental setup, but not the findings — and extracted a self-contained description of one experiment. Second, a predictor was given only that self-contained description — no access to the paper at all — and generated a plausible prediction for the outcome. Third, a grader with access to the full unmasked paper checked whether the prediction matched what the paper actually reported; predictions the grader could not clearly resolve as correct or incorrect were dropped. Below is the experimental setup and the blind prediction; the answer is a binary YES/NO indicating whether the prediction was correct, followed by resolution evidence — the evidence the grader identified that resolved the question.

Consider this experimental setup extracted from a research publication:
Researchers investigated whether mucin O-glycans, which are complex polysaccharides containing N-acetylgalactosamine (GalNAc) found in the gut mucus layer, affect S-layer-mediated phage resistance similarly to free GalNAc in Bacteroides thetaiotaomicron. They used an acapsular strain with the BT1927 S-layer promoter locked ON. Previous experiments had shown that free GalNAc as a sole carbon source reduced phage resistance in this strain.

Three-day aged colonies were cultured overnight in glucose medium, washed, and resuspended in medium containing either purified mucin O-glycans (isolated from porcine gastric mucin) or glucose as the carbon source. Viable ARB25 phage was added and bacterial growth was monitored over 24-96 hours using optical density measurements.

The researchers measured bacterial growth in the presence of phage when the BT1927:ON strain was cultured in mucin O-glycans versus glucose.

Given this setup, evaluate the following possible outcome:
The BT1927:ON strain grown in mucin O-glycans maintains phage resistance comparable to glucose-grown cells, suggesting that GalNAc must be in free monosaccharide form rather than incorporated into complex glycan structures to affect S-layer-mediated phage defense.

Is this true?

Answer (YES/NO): NO